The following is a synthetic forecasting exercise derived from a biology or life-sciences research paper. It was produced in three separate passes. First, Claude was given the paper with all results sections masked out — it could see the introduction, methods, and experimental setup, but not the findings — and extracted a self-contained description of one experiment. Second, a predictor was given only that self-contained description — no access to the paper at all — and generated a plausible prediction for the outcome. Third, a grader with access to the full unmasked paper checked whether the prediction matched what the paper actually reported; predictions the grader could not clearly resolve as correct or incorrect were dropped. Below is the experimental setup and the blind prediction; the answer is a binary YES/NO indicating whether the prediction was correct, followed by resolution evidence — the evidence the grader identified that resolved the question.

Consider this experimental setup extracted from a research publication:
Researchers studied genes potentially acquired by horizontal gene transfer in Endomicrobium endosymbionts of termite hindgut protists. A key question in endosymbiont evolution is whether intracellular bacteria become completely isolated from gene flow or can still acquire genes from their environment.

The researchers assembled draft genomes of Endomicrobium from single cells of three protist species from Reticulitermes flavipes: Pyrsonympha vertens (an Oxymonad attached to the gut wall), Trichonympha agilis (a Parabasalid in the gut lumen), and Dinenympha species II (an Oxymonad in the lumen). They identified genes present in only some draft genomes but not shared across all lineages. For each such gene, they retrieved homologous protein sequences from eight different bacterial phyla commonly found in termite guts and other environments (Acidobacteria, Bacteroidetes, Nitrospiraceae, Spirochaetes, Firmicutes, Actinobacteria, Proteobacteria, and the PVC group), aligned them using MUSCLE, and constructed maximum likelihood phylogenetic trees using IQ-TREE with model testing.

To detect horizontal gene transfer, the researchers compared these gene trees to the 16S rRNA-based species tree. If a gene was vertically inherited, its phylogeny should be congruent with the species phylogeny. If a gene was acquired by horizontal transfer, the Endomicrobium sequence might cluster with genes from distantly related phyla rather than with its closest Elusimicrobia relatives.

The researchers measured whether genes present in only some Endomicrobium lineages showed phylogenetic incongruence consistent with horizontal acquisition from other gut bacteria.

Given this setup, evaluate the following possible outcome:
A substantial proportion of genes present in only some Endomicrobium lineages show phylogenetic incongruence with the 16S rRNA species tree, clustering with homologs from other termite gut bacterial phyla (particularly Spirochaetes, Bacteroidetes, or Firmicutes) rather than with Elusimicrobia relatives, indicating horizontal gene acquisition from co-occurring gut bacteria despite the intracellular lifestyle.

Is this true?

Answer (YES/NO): YES